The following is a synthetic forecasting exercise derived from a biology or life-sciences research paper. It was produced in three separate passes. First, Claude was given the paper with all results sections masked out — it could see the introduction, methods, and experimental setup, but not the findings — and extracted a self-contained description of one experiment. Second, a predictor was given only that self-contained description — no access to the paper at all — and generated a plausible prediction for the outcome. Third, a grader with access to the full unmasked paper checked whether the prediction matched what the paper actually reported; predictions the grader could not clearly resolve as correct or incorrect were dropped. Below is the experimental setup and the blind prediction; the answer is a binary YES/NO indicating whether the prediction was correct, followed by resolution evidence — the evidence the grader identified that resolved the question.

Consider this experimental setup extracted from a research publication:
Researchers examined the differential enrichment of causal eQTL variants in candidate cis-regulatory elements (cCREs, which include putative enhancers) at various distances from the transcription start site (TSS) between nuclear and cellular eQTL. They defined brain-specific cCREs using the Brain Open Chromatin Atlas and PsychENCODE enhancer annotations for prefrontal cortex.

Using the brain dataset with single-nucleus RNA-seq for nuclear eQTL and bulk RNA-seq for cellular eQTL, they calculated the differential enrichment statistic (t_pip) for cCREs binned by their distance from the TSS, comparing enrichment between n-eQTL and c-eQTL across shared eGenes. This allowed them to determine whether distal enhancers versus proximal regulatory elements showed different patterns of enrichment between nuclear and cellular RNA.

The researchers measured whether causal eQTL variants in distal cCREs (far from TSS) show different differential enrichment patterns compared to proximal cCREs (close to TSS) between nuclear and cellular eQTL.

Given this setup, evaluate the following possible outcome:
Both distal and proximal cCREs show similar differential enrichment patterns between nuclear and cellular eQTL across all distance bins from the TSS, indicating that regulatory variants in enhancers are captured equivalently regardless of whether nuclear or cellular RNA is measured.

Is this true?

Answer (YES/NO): NO